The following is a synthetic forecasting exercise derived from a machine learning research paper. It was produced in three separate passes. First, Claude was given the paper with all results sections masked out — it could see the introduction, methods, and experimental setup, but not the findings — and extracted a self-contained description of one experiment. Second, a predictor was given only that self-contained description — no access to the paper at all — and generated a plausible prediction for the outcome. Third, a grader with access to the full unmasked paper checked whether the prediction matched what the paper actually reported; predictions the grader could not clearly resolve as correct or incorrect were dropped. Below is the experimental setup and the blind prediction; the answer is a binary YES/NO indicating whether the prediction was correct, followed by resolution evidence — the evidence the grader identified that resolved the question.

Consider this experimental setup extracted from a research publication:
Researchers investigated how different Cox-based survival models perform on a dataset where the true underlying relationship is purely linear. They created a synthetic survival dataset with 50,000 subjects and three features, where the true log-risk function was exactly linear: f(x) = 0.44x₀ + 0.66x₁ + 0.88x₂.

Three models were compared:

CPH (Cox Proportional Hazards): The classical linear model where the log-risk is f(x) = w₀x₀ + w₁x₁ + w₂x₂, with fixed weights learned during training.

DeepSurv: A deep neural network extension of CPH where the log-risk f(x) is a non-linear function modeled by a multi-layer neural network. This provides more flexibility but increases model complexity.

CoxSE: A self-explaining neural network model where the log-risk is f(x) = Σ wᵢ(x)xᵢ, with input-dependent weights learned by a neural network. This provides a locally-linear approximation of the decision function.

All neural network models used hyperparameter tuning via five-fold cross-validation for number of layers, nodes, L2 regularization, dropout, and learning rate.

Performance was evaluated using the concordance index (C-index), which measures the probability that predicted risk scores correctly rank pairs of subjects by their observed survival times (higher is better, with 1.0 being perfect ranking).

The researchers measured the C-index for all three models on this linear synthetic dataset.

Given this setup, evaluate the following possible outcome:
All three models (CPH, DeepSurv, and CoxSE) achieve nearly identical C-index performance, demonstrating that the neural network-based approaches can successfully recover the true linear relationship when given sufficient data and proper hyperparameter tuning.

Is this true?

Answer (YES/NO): YES